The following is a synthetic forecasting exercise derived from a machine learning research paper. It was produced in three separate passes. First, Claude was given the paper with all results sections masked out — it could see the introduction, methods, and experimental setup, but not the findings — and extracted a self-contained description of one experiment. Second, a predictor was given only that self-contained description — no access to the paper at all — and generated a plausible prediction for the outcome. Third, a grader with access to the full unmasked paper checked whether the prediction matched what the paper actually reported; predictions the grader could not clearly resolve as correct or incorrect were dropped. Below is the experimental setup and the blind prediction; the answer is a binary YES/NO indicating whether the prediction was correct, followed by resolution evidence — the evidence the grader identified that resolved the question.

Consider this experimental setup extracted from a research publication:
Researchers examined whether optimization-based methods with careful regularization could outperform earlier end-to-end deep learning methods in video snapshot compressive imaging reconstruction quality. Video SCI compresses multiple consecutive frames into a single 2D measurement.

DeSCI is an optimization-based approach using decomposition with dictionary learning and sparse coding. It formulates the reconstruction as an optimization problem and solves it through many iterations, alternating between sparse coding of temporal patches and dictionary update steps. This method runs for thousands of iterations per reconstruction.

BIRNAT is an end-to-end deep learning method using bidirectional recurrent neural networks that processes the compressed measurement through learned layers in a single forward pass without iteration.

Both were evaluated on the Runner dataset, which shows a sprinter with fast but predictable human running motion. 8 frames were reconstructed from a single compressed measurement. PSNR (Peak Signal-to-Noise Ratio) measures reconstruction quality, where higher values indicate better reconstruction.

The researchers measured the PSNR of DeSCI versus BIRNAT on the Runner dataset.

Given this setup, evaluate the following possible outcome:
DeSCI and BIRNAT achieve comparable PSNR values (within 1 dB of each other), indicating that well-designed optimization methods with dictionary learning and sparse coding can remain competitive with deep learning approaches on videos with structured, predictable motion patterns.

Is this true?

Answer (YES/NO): YES